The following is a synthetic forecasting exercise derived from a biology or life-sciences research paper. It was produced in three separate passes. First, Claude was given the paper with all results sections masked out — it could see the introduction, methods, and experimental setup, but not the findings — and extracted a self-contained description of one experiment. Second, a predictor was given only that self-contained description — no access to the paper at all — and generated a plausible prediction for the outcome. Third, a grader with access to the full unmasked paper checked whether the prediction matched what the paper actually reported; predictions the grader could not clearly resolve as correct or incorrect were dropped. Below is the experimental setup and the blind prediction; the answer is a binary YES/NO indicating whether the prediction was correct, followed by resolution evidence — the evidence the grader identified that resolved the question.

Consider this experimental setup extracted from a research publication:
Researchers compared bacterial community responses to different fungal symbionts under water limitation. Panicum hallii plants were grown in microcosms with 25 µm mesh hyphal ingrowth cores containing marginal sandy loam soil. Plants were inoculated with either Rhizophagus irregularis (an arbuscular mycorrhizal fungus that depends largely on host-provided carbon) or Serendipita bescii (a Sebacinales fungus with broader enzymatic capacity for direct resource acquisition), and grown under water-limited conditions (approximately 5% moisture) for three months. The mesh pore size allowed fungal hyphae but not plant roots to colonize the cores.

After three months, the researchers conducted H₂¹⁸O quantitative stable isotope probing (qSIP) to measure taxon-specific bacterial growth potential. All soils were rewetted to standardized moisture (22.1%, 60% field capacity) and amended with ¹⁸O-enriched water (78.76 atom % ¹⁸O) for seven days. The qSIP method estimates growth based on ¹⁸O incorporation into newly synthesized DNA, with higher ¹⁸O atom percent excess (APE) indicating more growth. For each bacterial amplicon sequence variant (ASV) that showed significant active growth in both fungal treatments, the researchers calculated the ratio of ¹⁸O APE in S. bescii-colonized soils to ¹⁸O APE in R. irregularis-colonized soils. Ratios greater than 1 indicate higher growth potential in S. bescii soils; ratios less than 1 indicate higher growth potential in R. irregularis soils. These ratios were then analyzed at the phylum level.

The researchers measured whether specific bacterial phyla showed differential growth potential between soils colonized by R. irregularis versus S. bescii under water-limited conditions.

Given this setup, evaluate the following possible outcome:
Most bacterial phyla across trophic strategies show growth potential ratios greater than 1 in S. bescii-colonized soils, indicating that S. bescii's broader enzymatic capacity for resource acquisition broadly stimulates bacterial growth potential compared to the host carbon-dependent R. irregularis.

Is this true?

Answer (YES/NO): NO